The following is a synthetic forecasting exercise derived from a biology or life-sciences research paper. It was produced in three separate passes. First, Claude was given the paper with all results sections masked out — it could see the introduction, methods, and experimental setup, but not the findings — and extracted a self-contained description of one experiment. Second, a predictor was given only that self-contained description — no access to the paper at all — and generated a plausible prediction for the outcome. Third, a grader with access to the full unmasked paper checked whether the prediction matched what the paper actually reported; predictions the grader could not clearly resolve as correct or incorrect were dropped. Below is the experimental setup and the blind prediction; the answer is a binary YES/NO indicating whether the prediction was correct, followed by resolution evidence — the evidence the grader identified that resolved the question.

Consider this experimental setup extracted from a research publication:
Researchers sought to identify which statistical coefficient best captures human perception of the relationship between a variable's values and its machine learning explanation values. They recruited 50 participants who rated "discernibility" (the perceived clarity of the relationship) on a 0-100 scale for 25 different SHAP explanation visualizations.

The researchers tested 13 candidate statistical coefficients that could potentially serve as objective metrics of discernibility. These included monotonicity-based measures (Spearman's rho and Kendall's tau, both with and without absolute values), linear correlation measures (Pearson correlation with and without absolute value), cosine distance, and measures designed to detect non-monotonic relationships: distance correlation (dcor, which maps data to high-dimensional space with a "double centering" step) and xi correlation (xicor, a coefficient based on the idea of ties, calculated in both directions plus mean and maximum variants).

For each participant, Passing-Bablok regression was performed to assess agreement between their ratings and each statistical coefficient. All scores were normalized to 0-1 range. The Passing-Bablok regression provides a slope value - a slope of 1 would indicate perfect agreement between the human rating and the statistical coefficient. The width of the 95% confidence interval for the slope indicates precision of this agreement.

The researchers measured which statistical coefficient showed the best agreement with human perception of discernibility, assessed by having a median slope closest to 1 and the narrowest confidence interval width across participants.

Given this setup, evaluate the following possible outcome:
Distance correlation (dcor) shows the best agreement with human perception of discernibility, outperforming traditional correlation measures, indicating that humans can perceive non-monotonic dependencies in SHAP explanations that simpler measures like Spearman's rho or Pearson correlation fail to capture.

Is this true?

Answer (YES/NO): YES